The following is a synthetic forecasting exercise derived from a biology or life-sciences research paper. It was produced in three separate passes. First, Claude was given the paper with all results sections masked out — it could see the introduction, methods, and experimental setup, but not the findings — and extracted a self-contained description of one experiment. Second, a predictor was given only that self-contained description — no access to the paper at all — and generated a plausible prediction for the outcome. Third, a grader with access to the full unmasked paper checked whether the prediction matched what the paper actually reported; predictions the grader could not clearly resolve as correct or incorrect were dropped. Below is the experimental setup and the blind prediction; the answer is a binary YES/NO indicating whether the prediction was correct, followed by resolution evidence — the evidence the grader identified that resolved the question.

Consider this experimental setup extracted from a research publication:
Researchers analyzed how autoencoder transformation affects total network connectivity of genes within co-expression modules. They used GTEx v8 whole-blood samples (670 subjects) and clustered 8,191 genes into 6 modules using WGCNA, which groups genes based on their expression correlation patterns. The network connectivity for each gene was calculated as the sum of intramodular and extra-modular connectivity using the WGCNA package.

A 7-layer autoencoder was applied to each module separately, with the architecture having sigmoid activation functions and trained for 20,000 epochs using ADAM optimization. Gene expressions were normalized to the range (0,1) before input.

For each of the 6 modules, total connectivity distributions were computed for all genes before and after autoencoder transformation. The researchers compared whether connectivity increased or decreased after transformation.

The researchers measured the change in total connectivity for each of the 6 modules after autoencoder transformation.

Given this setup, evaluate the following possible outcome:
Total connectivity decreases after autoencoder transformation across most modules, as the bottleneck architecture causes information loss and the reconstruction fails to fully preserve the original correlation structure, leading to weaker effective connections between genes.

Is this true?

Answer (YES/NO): NO